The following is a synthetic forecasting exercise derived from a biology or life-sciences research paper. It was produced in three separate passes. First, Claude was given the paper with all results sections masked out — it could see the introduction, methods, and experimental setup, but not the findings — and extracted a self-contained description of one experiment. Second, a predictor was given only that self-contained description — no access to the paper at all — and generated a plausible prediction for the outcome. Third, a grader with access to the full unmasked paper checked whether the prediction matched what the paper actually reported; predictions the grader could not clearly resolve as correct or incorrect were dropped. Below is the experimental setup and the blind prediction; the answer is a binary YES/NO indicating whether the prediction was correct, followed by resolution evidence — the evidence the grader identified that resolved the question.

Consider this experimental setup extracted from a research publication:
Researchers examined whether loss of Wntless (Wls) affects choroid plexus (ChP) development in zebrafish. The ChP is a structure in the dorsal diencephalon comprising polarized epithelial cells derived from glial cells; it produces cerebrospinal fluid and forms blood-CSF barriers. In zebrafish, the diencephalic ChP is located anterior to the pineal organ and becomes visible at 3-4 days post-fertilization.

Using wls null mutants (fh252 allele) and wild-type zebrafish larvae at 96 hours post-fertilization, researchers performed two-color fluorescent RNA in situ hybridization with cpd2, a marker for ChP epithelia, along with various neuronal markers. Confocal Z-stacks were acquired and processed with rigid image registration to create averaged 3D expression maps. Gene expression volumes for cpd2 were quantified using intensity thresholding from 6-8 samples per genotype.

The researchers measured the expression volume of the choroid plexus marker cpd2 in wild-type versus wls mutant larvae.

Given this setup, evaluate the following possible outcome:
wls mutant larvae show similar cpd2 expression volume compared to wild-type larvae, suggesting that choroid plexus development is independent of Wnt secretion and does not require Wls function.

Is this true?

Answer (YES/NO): NO